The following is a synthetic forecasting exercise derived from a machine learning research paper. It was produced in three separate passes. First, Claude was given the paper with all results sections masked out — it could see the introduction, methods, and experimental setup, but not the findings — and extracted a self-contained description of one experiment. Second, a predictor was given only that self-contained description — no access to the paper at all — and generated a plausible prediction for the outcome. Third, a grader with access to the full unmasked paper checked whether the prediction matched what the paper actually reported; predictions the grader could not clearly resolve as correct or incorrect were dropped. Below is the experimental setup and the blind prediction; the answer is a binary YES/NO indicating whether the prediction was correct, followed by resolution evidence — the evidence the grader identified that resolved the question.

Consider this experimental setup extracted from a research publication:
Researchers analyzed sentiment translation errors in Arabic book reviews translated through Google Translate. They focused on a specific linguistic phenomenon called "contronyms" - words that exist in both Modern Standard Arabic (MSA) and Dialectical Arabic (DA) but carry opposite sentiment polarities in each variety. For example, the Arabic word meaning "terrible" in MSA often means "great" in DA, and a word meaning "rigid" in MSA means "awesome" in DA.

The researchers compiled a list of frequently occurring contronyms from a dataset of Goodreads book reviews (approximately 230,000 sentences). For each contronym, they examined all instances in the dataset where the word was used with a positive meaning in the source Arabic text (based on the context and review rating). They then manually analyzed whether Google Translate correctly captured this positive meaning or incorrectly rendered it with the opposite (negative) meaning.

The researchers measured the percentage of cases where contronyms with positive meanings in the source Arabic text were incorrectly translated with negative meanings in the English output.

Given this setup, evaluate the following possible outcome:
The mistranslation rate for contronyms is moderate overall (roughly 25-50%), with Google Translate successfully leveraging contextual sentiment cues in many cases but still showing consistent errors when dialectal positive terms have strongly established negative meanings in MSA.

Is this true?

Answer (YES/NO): NO